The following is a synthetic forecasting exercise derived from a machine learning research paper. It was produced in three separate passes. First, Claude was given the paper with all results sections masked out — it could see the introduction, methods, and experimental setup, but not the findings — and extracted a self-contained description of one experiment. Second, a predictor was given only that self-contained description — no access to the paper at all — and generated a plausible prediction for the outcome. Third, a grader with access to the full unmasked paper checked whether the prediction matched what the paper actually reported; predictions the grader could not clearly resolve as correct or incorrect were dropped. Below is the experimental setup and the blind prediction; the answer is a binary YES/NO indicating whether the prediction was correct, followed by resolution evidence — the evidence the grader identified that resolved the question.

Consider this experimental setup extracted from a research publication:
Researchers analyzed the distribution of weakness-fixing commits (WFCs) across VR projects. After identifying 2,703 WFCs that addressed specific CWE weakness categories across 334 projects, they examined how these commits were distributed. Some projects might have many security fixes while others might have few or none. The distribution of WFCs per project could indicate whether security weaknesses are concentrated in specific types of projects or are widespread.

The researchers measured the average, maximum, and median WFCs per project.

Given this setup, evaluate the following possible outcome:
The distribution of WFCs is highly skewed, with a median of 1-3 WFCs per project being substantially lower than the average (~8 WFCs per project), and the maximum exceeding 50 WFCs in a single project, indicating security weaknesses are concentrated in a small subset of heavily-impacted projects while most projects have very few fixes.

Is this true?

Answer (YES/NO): YES